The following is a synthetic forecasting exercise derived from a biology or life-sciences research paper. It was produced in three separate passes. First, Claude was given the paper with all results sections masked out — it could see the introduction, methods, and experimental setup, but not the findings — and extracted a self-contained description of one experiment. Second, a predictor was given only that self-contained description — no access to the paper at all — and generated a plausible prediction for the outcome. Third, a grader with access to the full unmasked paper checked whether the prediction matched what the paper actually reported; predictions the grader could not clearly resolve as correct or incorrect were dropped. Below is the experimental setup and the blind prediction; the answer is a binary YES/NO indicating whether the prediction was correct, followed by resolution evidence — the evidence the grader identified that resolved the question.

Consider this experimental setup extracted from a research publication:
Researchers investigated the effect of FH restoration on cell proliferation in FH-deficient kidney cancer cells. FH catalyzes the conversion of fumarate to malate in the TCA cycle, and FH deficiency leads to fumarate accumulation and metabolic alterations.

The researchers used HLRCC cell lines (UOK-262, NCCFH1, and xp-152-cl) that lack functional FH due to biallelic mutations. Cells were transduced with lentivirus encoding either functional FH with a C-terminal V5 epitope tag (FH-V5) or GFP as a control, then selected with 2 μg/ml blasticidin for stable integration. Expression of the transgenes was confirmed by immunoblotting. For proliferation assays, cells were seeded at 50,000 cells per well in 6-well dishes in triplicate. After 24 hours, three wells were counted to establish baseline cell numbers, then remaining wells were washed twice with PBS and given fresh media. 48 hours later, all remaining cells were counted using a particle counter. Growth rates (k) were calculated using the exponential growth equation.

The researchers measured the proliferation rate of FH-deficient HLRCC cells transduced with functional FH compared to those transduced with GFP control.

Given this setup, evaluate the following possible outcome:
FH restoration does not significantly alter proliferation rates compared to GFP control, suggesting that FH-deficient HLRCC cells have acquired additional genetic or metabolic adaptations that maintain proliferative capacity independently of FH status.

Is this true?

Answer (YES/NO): NO